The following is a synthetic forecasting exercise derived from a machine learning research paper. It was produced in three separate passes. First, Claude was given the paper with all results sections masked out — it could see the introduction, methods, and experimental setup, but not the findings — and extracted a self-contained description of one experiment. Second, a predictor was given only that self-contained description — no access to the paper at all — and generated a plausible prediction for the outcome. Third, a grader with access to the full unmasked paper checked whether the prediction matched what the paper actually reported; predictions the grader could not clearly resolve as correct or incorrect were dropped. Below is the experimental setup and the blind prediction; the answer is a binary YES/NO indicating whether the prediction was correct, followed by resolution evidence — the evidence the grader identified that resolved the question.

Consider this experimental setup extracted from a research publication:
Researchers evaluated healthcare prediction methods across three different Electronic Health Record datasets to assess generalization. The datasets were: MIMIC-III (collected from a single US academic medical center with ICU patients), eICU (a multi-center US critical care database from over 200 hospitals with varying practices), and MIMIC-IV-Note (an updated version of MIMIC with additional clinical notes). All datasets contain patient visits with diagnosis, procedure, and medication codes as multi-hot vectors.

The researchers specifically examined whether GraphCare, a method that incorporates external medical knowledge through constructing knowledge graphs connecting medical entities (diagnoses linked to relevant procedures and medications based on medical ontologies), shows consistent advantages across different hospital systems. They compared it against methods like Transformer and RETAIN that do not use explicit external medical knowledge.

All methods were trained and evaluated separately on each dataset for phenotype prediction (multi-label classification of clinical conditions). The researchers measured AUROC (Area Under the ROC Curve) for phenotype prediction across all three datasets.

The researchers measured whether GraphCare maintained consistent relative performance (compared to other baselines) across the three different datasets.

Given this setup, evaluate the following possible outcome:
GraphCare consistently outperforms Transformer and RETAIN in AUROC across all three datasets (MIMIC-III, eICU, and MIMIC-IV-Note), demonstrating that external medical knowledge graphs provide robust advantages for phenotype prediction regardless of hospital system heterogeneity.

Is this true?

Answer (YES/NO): NO